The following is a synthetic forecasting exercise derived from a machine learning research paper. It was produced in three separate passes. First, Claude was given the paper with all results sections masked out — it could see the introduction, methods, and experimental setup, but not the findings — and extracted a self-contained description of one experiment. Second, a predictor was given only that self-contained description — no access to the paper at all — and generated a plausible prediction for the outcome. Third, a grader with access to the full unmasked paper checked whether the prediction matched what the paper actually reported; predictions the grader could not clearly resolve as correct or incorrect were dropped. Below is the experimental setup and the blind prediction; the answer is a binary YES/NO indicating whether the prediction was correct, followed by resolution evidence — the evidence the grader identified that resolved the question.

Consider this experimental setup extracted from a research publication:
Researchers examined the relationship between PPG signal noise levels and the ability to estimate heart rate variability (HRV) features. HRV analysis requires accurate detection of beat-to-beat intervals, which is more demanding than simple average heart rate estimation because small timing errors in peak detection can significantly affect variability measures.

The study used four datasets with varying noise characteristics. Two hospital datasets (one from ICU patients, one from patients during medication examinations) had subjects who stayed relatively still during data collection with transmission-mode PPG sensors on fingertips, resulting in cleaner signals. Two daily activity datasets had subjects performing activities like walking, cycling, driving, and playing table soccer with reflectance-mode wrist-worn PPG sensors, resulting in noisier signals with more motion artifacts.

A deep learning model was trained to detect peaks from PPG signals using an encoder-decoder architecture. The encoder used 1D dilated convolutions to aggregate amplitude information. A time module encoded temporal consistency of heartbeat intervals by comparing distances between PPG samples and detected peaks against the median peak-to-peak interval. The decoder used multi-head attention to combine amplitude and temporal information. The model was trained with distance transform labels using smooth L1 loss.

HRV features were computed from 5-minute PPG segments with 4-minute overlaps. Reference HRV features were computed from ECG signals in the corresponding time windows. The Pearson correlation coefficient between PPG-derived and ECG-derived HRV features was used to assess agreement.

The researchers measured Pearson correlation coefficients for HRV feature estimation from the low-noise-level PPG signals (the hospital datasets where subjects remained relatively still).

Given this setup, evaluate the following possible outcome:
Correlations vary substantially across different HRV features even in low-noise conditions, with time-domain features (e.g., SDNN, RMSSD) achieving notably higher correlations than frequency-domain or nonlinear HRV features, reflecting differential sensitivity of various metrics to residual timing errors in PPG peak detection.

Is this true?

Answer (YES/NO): YES